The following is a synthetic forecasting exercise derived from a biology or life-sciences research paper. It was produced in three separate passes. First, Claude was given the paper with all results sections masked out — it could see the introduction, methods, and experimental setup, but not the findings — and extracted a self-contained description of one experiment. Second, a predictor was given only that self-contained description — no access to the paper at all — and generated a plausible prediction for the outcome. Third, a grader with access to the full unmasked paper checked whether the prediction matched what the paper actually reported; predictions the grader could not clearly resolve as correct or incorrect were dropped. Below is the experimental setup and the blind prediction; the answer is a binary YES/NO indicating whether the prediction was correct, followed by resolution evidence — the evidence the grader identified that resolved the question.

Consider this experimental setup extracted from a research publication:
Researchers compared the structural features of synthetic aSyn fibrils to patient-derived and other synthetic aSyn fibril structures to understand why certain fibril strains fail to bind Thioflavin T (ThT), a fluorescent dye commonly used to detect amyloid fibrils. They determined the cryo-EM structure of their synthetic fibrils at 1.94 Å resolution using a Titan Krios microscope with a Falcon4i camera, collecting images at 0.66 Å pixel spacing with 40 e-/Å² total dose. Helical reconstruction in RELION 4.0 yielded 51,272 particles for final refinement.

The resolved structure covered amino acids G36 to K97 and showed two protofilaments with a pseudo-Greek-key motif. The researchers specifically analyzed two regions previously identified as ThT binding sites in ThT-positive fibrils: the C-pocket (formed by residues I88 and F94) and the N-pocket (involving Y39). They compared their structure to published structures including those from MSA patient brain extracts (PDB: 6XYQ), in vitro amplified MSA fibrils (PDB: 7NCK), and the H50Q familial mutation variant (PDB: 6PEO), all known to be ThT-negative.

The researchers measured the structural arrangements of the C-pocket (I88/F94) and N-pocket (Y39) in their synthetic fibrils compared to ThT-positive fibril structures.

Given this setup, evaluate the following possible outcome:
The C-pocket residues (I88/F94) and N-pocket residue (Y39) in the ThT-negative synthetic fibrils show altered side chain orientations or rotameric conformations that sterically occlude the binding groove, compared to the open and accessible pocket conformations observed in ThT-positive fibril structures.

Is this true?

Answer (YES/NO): YES